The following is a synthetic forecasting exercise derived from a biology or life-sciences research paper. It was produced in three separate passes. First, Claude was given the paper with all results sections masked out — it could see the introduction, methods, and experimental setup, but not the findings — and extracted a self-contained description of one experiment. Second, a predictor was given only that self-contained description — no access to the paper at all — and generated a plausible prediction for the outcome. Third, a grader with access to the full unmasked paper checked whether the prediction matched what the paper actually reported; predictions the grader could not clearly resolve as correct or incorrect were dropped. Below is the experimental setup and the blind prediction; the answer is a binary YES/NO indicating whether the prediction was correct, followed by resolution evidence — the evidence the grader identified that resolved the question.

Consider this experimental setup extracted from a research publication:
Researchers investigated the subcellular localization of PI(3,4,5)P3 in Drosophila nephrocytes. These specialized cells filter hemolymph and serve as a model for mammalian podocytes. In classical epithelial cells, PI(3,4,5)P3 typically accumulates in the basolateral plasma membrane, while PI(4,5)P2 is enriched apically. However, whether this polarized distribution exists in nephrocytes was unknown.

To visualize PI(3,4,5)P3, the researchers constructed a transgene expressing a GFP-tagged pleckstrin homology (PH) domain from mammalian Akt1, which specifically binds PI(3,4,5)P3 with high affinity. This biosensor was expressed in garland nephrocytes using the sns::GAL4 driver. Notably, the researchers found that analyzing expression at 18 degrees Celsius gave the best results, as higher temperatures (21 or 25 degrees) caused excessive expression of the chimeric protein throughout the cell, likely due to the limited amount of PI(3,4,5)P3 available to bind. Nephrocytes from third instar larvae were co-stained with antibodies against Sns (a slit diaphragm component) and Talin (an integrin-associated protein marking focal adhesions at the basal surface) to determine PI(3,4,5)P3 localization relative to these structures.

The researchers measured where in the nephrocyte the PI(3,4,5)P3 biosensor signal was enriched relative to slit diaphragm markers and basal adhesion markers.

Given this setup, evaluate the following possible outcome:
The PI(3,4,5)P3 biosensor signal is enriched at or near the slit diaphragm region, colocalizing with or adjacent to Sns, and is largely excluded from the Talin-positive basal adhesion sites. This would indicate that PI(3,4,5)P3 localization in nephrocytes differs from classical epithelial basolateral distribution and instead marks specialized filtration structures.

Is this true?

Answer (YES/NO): NO